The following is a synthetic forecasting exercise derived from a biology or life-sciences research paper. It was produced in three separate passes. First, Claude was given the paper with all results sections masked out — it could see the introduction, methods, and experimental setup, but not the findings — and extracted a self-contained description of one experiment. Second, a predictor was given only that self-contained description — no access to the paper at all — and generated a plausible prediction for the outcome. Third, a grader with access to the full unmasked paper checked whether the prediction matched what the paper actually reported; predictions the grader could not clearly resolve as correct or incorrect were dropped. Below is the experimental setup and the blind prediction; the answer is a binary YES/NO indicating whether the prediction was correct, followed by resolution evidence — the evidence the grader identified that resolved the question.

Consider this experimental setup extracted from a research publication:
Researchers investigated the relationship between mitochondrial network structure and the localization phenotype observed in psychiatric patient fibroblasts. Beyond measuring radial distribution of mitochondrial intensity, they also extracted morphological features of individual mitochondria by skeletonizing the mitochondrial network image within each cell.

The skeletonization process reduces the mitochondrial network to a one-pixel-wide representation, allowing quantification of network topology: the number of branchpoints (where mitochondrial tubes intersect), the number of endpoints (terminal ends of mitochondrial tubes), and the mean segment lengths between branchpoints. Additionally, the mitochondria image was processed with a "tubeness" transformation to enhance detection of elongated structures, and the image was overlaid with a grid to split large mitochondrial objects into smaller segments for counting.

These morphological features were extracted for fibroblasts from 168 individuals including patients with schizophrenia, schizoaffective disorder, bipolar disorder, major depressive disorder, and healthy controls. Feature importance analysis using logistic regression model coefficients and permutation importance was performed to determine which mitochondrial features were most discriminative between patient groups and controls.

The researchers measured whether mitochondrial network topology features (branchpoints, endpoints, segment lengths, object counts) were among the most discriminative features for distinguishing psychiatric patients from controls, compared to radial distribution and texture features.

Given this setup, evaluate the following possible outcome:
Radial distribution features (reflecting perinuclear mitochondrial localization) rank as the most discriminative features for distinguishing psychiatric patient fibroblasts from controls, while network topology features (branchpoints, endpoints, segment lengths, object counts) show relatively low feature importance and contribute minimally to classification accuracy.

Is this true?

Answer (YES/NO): NO